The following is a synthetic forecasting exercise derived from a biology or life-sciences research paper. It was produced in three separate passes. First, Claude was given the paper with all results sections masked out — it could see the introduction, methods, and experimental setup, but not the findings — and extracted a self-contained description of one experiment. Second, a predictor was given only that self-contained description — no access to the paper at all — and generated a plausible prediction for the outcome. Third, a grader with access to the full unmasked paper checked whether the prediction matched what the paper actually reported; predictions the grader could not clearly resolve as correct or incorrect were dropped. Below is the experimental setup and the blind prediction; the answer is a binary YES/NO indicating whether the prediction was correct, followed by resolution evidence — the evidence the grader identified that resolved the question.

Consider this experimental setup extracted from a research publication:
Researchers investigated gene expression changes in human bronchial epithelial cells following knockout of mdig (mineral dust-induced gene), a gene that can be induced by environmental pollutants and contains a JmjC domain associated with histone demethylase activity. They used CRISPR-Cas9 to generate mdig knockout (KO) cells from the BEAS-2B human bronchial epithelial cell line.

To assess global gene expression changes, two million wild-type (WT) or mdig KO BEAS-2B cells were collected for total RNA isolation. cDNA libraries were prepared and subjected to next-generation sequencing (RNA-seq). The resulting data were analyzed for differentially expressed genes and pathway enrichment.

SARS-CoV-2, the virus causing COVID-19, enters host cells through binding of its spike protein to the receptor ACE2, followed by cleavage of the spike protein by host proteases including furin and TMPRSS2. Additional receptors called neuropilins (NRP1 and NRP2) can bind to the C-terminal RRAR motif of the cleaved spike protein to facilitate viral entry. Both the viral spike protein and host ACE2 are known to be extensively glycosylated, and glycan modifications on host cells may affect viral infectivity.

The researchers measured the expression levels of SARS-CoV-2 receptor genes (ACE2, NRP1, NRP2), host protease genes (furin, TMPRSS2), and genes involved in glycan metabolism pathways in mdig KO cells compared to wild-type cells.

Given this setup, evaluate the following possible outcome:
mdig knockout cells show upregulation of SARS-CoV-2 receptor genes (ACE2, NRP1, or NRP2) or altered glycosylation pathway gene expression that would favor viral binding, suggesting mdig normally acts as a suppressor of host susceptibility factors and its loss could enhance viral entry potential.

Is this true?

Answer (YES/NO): NO